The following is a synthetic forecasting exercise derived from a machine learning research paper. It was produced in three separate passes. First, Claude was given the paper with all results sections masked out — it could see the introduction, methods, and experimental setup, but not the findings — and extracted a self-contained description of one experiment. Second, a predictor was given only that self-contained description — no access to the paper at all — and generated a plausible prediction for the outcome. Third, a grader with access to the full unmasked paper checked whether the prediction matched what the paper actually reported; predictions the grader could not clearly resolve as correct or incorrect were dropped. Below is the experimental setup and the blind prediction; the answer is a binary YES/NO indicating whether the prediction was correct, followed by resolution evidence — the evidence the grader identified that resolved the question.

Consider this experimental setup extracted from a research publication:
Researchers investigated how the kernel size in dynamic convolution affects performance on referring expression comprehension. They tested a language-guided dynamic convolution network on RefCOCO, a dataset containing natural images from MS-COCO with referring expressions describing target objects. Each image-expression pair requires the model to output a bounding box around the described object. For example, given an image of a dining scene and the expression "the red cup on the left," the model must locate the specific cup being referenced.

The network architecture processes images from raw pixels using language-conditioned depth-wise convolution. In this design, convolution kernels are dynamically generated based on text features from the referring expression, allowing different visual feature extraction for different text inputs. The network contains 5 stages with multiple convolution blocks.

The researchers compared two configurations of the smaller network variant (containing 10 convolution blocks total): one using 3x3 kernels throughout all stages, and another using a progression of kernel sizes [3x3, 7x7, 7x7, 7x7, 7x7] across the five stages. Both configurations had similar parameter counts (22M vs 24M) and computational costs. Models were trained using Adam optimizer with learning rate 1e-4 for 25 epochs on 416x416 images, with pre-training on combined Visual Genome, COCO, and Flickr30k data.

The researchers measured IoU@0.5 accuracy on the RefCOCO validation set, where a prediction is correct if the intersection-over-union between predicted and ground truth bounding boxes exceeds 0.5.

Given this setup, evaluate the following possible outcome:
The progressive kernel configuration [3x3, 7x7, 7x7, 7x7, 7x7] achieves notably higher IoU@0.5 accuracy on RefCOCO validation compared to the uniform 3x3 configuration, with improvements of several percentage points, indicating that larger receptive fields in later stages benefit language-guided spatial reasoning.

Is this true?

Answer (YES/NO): NO